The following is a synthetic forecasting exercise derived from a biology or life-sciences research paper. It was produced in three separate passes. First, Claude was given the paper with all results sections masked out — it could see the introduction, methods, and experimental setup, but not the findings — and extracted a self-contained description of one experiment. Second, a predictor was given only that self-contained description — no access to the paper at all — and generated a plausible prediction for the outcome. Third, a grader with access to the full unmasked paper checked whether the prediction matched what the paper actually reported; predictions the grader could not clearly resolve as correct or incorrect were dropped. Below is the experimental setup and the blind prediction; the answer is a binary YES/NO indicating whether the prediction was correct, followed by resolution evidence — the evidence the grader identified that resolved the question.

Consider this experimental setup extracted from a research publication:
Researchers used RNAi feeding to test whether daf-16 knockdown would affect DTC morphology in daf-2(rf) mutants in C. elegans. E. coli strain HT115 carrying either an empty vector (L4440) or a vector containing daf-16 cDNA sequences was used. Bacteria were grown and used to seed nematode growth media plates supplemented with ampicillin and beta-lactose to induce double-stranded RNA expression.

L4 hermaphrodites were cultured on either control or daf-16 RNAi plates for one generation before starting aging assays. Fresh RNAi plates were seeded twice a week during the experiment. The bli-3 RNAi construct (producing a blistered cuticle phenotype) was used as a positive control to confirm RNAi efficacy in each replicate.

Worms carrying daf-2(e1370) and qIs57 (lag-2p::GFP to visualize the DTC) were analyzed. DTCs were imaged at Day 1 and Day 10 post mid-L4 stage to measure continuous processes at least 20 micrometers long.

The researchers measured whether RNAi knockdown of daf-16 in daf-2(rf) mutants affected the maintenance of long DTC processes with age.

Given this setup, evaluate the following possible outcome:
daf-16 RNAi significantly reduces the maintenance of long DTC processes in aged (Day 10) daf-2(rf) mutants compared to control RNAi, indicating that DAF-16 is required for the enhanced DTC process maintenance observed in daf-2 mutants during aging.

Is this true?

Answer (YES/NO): YES